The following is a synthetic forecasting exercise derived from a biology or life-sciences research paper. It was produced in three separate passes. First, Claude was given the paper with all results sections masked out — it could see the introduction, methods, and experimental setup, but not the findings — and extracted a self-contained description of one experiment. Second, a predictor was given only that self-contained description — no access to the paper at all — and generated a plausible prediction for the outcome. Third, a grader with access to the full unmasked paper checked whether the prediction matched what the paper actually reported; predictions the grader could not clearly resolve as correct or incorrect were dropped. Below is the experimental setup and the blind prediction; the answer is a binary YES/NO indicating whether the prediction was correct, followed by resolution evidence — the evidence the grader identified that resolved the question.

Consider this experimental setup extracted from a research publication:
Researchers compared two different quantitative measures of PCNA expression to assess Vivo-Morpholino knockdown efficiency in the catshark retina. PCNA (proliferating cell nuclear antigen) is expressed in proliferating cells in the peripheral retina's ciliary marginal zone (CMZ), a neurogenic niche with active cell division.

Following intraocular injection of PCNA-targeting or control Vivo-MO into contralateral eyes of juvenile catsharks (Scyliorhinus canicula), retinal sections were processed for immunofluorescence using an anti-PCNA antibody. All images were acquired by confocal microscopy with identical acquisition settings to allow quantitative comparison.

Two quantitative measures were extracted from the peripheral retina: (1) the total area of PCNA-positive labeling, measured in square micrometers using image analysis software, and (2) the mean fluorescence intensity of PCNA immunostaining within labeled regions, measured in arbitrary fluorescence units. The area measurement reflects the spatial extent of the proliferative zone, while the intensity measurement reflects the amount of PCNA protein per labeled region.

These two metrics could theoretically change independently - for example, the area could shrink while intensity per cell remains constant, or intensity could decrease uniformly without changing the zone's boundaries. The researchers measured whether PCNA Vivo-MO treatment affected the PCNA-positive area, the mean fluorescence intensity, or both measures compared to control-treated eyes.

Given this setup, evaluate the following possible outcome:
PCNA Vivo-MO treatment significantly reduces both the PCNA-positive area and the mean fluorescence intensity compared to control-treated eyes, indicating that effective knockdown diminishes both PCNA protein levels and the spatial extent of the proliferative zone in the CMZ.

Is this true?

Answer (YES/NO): NO